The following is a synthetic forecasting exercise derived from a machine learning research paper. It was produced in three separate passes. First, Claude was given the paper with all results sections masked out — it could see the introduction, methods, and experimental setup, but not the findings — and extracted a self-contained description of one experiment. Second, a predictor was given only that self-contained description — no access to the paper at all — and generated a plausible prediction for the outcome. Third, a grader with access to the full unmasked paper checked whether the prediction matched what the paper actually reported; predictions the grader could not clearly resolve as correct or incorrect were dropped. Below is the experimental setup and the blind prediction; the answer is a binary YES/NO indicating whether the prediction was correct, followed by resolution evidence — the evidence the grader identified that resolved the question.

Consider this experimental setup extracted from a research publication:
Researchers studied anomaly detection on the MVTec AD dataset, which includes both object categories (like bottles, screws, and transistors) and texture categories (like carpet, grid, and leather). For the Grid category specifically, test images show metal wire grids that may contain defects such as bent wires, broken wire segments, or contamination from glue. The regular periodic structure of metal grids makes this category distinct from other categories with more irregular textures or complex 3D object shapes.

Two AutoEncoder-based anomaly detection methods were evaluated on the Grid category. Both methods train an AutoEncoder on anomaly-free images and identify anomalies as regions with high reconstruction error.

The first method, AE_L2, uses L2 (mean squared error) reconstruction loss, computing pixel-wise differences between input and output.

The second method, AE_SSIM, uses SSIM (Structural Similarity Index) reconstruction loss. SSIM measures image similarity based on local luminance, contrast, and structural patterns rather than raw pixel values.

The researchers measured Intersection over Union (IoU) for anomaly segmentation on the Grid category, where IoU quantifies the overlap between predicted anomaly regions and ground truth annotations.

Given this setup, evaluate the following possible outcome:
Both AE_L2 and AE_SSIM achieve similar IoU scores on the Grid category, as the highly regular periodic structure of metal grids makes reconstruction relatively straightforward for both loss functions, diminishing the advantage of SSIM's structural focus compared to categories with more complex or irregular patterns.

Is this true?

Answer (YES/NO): NO